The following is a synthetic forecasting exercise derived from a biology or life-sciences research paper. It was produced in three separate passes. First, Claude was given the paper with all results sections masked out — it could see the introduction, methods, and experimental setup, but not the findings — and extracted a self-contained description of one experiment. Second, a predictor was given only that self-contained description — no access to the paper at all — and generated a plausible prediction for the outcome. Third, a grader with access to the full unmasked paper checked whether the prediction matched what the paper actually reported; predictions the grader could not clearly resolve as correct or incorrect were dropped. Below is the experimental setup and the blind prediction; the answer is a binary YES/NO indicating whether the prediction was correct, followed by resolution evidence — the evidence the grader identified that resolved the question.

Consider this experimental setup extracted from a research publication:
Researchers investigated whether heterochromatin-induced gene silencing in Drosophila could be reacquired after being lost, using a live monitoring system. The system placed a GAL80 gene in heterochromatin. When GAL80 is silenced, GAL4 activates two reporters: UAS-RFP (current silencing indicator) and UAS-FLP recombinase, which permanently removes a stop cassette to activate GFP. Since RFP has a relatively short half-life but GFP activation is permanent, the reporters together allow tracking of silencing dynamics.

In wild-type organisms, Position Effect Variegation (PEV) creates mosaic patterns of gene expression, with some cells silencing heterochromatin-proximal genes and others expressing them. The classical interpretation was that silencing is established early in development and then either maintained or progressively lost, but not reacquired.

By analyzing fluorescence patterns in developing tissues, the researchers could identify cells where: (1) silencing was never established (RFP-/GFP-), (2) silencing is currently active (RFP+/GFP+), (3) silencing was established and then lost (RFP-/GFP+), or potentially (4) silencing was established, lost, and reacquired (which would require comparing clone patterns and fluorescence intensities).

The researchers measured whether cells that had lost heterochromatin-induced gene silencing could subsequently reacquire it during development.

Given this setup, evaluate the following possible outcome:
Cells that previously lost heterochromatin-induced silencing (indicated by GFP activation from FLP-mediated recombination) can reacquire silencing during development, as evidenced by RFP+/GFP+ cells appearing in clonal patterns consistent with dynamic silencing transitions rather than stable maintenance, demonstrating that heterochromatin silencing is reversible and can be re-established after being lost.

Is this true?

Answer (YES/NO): YES